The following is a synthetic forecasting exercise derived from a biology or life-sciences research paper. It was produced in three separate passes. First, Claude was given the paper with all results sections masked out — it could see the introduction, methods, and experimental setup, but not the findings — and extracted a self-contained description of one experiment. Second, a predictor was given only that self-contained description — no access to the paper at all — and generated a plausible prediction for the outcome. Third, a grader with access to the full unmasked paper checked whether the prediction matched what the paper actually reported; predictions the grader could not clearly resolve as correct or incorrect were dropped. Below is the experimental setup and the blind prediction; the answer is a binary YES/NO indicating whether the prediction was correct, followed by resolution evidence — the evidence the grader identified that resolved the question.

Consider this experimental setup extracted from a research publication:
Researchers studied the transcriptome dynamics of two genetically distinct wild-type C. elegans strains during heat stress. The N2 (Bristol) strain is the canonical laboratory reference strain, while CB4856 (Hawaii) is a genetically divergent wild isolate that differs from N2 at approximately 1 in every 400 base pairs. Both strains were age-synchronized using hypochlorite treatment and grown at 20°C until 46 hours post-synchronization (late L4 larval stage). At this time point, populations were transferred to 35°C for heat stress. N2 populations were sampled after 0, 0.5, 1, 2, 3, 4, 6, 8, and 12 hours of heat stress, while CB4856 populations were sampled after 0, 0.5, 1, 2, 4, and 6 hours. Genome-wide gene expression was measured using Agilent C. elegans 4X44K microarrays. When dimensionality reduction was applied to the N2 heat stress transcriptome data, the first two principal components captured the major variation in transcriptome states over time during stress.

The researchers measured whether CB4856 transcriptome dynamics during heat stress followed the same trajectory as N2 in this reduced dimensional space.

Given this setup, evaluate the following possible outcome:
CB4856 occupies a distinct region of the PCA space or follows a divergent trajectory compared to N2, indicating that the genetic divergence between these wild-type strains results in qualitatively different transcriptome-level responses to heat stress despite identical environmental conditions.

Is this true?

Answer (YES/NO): NO